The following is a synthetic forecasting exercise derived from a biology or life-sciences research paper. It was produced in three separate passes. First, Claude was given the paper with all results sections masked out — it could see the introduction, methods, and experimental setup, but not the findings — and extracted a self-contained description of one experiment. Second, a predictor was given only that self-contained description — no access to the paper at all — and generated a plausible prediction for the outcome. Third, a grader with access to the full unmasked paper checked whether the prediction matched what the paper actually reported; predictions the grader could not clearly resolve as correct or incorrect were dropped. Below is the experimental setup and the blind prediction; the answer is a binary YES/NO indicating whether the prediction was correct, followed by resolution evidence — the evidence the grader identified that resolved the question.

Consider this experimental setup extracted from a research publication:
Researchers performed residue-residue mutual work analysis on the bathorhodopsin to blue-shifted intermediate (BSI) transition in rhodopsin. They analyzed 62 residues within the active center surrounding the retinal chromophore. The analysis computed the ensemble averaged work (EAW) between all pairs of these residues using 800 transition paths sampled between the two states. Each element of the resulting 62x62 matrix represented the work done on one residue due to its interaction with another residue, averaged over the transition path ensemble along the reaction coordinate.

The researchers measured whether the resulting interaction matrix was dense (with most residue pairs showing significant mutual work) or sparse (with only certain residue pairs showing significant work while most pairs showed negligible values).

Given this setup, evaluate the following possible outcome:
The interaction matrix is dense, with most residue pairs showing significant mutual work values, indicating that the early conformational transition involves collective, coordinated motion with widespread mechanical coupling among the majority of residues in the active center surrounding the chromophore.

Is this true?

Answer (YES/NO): NO